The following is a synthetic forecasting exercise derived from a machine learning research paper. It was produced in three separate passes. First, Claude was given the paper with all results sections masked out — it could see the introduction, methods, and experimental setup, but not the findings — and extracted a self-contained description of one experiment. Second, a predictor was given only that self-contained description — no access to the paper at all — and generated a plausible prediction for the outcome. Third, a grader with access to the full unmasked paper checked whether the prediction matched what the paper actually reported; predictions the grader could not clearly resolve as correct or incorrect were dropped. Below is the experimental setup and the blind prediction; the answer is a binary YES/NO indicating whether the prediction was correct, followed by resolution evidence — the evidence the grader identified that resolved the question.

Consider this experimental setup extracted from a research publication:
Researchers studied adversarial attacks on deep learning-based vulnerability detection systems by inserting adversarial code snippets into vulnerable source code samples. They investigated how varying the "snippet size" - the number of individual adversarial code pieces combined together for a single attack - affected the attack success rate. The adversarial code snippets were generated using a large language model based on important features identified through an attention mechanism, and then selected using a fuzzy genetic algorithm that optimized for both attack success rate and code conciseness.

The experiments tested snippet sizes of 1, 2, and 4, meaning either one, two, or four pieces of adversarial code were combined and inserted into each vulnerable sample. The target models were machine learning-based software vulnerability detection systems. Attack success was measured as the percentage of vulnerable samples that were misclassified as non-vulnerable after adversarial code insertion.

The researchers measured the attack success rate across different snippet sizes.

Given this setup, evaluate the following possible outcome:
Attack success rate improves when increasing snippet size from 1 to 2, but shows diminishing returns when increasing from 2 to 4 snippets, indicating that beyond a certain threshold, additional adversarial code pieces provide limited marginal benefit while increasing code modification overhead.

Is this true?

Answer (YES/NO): NO